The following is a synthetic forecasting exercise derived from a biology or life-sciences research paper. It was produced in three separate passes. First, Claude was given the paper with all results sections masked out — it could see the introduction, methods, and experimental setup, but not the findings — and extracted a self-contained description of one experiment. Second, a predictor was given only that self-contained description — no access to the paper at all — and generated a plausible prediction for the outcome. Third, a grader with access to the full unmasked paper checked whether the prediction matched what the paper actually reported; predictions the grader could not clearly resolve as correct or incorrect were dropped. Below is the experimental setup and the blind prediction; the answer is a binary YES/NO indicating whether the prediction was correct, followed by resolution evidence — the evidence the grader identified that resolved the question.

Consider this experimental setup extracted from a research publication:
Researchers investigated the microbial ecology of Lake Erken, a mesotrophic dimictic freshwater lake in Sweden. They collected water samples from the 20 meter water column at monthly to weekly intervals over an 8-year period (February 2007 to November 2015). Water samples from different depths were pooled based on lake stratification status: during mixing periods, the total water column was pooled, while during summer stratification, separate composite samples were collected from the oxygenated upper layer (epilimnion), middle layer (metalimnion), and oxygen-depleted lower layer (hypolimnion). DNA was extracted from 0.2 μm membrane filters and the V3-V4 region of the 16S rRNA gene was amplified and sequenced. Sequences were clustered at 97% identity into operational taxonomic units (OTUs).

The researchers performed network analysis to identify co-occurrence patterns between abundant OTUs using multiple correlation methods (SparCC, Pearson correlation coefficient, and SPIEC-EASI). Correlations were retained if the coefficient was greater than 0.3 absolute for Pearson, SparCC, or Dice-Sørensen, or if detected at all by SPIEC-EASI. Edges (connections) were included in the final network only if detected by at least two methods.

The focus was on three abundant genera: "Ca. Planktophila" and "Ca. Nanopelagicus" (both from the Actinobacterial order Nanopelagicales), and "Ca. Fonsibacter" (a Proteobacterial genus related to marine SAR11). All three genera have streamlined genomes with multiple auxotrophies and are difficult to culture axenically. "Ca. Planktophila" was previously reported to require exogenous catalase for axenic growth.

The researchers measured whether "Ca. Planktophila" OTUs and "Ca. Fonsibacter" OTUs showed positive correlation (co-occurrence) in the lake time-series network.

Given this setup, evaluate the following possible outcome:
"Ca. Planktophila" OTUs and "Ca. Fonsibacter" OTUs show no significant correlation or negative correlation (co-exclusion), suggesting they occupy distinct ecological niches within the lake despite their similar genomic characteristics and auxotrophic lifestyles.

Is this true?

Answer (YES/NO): YES